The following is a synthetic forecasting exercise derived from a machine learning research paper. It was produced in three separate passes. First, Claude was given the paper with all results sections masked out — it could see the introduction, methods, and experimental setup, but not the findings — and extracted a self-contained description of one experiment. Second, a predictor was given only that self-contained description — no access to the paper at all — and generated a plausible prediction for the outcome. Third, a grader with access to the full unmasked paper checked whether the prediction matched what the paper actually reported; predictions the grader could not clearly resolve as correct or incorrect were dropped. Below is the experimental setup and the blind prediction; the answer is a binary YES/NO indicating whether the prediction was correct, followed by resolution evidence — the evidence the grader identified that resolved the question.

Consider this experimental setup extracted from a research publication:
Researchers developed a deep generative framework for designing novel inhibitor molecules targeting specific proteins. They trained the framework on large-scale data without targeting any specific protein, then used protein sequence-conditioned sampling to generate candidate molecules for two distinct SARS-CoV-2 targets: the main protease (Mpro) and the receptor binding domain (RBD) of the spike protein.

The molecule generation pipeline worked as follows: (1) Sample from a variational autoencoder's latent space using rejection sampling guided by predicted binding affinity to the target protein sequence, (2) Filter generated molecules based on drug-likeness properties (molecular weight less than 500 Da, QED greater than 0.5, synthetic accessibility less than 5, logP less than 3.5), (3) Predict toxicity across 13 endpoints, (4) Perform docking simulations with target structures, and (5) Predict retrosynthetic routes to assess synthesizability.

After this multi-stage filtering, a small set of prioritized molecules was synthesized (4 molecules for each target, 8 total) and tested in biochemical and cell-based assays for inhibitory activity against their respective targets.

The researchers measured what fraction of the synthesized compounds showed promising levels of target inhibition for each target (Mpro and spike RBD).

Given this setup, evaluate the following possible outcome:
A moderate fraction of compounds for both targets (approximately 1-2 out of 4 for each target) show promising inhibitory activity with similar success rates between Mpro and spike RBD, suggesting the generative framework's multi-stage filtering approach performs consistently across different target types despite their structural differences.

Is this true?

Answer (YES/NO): YES